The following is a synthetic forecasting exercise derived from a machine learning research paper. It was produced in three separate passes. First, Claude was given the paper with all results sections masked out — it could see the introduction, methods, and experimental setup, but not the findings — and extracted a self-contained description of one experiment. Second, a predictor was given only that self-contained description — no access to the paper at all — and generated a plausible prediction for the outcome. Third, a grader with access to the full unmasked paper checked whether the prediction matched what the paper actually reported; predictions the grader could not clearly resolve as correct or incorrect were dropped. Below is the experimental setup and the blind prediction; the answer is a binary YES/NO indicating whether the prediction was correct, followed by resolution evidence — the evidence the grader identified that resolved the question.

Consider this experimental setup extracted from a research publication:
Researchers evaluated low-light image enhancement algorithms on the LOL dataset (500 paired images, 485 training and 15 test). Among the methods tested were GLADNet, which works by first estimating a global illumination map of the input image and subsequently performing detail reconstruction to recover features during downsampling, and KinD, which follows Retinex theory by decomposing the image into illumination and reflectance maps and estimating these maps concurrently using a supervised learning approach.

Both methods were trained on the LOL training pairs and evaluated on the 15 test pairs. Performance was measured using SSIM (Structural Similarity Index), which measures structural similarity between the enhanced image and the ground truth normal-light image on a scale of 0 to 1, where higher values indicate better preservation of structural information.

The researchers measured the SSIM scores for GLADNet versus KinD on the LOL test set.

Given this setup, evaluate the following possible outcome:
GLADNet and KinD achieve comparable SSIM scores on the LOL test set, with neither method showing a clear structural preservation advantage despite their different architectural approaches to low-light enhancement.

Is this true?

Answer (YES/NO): NO